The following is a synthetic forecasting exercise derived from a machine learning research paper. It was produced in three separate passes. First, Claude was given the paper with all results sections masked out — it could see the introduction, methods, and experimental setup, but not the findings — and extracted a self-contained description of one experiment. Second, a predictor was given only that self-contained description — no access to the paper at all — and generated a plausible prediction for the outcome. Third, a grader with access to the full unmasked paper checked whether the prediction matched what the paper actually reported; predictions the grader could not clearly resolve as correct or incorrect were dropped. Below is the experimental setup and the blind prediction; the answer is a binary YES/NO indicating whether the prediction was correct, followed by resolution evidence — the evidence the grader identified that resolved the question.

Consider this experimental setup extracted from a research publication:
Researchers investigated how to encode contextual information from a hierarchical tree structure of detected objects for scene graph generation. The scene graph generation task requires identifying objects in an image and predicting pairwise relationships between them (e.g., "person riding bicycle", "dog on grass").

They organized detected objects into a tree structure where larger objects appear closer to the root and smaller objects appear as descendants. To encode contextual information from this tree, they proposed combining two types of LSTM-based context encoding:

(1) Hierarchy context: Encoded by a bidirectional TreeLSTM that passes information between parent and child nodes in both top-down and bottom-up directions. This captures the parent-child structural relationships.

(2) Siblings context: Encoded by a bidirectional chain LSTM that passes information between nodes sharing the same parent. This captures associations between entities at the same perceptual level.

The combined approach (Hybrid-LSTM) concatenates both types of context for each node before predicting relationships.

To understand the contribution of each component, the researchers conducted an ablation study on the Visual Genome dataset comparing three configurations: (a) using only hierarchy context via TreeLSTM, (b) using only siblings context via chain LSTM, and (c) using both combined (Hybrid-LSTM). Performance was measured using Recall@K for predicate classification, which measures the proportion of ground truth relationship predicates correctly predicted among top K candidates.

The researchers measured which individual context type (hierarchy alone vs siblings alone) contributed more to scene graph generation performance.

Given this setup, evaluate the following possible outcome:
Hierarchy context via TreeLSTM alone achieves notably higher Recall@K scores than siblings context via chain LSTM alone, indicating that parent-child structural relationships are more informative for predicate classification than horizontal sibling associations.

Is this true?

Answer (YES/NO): NO